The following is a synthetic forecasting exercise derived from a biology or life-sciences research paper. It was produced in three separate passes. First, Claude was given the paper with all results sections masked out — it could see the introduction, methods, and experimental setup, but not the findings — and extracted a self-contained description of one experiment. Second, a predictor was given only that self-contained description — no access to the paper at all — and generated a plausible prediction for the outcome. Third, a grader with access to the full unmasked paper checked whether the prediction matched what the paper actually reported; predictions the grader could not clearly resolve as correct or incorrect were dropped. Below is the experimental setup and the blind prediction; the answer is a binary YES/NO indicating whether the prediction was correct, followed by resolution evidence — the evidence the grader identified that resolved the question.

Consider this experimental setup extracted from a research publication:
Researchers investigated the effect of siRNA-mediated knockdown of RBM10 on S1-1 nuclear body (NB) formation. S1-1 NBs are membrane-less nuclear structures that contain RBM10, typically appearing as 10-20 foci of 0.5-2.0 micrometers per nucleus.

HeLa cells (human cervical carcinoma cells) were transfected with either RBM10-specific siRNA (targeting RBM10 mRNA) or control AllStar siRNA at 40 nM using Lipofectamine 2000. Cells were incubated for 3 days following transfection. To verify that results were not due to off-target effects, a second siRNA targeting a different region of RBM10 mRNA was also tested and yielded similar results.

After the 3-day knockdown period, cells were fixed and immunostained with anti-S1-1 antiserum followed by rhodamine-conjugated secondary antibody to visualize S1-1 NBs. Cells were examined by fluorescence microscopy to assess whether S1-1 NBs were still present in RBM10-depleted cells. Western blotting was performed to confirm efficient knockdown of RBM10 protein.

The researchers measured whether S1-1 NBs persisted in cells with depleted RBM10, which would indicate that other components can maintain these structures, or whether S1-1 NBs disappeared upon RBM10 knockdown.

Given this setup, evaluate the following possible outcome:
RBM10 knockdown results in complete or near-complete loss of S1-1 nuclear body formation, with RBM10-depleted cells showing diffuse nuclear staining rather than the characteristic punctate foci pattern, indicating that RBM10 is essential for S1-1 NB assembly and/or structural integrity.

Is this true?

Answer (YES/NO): NO